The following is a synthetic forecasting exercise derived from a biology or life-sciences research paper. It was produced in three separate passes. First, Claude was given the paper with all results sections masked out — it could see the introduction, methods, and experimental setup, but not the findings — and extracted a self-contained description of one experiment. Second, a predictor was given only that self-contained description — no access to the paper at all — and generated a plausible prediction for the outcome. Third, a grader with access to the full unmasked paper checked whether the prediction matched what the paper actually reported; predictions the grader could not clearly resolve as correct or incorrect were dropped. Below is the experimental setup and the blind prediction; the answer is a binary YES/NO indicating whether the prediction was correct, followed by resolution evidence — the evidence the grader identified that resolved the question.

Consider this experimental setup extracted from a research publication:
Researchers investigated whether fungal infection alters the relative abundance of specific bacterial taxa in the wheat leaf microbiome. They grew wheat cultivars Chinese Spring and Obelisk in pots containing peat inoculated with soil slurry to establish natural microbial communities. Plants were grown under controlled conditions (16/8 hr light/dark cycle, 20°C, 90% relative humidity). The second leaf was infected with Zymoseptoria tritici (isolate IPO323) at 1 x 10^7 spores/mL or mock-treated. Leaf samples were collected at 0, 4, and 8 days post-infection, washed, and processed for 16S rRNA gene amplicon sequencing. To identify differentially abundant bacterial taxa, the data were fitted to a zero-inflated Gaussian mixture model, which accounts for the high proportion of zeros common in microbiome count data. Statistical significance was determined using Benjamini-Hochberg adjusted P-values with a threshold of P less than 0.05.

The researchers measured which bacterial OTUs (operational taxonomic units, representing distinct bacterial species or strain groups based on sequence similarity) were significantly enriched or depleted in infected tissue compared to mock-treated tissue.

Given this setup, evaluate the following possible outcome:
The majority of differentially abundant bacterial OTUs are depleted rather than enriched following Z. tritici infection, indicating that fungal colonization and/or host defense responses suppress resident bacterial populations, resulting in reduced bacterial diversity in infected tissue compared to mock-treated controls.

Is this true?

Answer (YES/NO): NO